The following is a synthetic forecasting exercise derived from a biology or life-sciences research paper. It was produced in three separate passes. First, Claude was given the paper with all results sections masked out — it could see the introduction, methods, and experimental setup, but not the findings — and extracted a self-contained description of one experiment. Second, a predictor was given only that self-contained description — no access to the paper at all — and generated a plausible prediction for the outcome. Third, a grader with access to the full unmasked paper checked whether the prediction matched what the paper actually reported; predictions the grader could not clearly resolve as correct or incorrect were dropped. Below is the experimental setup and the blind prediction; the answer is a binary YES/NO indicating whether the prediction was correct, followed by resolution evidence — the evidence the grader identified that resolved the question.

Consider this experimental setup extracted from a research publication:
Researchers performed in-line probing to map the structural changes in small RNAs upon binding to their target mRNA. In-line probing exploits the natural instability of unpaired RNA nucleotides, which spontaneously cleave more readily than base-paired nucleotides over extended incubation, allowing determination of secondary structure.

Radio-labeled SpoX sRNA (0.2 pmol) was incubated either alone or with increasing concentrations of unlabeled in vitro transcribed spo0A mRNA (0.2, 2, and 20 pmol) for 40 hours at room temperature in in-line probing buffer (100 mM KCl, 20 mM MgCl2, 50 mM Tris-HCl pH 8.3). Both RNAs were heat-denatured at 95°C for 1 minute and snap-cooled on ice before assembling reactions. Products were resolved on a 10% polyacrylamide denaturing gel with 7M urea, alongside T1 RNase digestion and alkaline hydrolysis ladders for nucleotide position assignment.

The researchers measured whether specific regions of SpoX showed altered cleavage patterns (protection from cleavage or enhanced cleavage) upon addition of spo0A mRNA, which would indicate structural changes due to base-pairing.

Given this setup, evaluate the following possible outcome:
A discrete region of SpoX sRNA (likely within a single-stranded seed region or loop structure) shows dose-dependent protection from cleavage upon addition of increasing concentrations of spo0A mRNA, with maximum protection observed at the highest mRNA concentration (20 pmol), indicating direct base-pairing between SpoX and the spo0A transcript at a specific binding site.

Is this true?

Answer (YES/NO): YES